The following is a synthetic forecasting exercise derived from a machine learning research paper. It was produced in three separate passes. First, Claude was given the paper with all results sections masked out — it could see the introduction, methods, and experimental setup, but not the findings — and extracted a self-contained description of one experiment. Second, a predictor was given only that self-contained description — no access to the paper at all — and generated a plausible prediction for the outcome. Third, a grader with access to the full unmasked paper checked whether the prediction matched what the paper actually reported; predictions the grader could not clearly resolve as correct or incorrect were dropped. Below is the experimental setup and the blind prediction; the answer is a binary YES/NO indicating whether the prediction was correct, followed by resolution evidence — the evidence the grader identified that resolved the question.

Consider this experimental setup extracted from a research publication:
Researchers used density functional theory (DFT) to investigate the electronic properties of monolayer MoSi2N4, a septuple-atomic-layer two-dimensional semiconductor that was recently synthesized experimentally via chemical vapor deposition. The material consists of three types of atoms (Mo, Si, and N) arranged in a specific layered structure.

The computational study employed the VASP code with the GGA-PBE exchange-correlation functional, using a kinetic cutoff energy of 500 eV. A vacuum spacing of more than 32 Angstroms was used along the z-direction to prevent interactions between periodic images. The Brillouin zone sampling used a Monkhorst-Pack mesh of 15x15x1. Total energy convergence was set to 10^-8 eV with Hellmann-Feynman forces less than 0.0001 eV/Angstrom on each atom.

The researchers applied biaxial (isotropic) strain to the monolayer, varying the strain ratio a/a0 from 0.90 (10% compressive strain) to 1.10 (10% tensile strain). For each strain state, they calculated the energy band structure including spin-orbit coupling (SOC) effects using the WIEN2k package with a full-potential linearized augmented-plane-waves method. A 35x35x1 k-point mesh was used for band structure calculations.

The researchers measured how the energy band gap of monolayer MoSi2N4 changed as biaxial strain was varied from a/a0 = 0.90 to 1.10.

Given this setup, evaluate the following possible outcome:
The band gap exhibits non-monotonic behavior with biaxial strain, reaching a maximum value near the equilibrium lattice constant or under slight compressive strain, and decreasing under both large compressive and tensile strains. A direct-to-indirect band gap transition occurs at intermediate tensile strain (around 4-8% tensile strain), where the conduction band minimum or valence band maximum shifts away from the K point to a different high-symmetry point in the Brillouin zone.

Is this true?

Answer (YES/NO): NO